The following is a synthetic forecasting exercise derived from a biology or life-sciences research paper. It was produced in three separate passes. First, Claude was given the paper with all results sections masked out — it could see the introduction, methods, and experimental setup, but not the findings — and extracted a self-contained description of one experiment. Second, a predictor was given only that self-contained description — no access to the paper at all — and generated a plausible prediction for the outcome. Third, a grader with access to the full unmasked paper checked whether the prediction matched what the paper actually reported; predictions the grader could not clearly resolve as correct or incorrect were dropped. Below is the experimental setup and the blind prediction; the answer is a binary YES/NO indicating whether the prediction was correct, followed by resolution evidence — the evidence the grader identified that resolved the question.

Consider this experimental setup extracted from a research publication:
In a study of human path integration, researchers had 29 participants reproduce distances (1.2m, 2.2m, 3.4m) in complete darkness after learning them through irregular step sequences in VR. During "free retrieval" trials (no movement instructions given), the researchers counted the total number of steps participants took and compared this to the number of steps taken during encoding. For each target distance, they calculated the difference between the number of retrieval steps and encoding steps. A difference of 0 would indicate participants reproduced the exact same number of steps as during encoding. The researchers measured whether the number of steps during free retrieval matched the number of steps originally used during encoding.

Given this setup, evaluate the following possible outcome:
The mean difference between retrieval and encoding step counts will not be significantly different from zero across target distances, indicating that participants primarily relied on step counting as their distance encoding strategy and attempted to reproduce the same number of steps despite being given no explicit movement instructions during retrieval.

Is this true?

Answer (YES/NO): YES